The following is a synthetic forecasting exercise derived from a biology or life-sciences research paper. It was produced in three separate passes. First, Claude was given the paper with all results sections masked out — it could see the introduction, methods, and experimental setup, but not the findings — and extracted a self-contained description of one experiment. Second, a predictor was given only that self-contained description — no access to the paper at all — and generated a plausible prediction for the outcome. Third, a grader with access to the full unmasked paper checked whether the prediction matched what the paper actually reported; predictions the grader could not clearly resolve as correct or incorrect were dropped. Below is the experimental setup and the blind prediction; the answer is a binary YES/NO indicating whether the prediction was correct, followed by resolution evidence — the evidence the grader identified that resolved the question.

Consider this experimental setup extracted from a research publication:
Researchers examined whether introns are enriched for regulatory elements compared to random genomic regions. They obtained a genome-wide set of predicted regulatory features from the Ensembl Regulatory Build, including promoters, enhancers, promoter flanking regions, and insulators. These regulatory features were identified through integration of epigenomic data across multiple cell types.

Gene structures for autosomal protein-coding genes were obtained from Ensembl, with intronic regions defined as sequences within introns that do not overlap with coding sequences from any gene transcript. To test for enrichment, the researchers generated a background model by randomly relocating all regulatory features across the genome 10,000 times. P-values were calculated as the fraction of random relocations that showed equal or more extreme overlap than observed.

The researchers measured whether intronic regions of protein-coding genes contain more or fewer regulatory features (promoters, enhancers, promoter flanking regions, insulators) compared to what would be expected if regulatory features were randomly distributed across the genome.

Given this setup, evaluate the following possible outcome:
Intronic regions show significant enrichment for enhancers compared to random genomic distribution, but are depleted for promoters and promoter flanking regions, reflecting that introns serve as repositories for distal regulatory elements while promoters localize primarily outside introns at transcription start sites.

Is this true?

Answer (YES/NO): NO